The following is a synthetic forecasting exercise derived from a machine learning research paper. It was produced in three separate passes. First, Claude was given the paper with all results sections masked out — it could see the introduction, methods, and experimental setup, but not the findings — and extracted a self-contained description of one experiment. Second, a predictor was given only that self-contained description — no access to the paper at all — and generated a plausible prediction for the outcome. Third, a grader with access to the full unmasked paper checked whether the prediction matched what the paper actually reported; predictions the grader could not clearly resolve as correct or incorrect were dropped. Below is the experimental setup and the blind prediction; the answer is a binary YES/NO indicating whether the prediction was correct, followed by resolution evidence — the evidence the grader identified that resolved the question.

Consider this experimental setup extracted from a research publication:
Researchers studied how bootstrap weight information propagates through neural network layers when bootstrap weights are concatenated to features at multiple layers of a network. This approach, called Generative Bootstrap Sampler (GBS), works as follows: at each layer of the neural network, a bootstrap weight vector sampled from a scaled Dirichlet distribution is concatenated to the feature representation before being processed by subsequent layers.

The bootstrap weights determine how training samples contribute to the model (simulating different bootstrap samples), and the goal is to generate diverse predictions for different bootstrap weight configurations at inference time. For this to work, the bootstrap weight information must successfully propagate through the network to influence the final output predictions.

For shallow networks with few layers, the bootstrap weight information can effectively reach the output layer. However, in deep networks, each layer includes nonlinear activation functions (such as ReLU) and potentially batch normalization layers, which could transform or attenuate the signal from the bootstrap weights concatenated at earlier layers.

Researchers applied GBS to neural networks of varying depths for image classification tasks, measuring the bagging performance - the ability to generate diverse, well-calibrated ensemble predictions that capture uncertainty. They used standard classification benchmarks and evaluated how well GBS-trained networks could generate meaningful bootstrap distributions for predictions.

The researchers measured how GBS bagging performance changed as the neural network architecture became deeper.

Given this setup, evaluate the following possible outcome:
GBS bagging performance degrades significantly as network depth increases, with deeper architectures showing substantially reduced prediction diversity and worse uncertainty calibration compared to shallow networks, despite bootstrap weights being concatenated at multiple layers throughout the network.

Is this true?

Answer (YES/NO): YES